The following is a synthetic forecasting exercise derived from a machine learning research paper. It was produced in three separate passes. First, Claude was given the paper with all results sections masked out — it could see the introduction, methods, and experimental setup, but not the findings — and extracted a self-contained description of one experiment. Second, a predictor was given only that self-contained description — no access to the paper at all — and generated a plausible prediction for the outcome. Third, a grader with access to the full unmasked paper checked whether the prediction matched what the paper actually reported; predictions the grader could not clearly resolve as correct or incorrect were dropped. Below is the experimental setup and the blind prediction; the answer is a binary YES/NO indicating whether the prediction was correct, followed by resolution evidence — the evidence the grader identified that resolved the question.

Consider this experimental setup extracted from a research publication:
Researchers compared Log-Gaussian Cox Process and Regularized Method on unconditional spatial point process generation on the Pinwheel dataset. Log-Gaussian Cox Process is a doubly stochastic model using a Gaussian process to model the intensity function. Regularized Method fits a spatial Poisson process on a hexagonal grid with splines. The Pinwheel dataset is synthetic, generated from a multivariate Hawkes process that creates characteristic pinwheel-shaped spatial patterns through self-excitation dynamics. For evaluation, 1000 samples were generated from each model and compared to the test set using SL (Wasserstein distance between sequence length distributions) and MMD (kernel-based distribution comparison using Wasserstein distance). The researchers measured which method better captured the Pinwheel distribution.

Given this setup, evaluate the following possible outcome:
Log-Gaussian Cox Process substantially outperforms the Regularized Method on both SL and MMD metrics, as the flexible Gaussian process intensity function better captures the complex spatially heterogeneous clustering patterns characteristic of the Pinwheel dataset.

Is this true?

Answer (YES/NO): YES